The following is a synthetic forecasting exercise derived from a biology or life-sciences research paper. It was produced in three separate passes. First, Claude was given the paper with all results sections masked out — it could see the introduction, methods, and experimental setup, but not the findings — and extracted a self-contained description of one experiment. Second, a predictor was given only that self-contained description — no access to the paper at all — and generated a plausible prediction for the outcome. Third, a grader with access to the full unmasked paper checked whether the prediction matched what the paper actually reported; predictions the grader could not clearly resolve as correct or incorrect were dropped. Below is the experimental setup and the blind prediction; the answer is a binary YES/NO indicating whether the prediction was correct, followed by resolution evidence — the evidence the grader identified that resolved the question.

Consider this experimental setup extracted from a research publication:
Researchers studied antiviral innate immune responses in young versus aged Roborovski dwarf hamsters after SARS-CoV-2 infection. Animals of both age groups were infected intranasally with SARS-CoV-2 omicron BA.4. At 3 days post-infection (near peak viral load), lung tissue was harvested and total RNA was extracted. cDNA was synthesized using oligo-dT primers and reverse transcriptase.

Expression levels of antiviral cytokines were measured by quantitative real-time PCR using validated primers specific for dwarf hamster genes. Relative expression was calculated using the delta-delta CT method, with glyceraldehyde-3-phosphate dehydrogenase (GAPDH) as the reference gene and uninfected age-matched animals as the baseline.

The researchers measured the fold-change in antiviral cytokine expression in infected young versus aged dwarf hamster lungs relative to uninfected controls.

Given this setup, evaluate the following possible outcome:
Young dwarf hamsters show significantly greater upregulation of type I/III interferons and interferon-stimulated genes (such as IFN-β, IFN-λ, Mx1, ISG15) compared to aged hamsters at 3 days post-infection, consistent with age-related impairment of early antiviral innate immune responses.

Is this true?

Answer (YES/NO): NO